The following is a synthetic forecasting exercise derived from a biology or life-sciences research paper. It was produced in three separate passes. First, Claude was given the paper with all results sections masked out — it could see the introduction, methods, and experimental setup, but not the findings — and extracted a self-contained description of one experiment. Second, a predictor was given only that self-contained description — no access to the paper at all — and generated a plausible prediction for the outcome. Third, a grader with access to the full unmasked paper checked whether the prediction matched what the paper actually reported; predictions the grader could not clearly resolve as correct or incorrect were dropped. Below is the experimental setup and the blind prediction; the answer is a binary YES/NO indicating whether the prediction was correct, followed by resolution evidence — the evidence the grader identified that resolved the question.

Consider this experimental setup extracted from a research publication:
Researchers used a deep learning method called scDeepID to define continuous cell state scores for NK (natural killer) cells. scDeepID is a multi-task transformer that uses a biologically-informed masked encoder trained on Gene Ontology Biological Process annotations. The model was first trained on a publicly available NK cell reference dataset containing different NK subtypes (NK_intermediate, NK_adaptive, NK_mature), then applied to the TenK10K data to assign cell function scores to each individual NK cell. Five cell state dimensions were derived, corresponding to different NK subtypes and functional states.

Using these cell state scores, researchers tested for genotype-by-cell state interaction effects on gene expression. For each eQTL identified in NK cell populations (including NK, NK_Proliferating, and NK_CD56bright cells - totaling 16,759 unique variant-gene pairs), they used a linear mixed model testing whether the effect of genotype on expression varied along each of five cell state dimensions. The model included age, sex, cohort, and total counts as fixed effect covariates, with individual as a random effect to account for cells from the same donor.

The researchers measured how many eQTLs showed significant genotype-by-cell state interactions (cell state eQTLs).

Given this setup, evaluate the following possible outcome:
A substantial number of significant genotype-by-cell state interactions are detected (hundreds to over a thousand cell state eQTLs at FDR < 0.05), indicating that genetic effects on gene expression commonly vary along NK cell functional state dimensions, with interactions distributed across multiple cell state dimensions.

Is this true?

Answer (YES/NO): YES